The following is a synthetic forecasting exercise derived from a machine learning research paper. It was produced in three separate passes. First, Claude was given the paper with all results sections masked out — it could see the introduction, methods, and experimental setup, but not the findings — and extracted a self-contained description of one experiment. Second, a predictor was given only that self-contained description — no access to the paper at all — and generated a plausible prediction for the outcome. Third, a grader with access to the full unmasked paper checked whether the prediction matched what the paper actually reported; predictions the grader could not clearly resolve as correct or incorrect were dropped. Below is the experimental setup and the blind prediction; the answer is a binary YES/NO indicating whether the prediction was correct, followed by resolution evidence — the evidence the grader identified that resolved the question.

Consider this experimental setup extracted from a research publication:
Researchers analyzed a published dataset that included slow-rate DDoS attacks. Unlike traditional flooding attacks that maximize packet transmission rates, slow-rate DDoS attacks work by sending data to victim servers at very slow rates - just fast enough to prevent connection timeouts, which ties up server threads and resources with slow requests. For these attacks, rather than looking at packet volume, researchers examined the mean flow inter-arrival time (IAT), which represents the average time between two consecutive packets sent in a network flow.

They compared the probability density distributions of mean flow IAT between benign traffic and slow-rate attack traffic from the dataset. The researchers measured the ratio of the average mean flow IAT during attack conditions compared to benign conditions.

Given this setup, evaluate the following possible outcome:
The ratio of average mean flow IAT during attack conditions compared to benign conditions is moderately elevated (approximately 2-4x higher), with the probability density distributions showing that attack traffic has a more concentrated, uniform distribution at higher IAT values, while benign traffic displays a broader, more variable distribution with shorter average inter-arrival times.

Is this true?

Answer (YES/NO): NO